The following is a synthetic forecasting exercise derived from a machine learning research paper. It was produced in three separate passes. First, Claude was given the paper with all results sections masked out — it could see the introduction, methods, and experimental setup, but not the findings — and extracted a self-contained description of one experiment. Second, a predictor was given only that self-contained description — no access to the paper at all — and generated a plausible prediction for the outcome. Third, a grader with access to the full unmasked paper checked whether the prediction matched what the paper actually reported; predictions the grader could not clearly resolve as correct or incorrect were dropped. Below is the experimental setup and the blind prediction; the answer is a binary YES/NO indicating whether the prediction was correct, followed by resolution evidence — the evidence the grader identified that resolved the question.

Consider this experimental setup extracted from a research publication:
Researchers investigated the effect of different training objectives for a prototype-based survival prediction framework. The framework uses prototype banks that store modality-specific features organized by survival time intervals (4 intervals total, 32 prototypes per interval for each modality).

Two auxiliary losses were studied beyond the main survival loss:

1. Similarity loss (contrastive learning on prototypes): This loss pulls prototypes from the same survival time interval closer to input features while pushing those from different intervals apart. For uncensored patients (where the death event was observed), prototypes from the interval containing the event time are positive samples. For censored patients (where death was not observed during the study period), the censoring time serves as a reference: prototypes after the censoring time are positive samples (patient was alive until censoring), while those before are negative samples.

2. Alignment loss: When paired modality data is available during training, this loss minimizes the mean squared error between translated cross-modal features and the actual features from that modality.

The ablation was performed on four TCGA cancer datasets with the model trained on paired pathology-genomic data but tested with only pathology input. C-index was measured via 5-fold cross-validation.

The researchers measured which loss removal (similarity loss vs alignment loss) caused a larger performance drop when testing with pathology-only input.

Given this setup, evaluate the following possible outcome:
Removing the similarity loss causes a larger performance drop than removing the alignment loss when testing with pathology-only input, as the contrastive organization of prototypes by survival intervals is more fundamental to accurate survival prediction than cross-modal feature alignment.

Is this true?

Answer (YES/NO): YES